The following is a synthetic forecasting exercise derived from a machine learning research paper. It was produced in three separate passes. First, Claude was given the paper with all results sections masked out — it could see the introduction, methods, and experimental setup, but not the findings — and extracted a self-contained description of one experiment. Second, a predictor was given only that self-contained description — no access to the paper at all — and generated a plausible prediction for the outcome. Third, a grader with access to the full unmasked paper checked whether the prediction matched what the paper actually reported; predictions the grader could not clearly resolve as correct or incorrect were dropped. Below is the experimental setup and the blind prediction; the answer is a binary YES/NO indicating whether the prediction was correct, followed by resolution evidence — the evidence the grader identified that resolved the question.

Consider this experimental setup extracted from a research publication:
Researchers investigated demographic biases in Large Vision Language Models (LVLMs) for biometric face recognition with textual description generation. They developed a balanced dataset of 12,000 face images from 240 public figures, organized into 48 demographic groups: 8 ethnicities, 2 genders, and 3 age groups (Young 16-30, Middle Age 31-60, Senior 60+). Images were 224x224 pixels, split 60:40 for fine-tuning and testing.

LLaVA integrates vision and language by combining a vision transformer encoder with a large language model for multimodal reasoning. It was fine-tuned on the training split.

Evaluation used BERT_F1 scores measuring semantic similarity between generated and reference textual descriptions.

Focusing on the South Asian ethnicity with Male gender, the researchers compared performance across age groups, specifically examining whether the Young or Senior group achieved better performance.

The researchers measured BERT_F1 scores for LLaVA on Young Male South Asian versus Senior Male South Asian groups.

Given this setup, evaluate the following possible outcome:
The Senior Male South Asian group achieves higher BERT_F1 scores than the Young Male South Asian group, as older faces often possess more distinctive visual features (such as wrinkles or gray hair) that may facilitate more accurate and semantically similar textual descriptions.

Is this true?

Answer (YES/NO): NO